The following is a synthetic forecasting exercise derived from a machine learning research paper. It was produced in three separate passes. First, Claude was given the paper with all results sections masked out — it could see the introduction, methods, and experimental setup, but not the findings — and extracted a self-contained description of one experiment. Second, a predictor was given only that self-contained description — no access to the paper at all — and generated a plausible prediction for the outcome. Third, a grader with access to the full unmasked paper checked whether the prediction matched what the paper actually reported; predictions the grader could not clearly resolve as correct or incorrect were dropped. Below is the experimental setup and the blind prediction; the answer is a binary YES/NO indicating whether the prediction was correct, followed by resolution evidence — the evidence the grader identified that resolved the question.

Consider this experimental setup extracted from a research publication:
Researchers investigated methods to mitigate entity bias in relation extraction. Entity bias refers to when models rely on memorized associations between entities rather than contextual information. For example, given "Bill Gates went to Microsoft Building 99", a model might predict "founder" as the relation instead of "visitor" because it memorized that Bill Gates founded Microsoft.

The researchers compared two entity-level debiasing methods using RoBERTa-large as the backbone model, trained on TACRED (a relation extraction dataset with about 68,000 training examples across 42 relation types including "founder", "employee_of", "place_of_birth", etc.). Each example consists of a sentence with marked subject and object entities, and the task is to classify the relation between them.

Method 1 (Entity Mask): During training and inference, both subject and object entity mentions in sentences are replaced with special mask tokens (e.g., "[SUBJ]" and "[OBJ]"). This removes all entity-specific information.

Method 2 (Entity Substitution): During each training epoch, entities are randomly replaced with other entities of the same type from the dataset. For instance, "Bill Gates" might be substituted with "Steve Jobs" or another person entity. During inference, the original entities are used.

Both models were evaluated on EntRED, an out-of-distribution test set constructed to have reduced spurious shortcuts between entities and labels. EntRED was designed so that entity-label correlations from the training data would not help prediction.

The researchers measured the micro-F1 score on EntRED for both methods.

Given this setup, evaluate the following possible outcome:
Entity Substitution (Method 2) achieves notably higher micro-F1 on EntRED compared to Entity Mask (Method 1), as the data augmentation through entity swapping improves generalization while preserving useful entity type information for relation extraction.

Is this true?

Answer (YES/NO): YES